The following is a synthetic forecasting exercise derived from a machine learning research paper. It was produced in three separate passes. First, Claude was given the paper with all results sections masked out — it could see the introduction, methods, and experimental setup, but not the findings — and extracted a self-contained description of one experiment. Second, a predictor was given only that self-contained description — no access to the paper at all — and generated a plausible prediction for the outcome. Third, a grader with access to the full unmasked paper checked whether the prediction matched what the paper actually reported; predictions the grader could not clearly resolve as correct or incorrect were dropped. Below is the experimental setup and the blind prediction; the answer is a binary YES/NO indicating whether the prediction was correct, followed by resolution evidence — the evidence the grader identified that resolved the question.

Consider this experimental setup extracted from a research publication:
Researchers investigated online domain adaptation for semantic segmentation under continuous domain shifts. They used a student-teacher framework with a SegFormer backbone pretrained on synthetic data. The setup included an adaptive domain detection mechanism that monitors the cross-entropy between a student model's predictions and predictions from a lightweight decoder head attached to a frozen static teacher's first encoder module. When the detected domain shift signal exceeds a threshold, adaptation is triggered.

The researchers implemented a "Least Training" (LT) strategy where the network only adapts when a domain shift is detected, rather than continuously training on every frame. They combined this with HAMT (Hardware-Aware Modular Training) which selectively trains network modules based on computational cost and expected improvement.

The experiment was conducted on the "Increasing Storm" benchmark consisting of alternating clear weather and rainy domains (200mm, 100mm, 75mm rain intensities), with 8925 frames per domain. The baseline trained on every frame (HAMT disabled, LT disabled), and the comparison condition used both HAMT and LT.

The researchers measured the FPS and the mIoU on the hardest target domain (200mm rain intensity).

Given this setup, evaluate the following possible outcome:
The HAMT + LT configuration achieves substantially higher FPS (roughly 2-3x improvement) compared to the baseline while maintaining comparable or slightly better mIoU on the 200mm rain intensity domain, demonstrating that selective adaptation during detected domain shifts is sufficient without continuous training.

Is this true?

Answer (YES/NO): NO